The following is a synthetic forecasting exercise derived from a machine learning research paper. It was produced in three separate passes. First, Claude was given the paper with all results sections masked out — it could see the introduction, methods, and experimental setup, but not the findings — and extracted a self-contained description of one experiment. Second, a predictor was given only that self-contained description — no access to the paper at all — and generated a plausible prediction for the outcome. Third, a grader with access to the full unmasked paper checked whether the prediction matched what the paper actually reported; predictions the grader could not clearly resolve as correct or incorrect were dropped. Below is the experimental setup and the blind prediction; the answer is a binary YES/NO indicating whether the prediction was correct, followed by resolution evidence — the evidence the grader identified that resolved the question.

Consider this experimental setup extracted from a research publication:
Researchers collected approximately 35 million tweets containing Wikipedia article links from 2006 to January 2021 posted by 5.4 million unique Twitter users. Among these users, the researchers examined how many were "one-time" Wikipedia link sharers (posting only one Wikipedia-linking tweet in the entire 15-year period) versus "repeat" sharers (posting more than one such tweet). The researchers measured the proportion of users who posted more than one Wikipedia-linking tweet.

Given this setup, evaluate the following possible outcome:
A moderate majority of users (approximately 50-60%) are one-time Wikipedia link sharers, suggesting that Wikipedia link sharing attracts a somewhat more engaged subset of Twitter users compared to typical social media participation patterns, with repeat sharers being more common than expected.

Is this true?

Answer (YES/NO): YES